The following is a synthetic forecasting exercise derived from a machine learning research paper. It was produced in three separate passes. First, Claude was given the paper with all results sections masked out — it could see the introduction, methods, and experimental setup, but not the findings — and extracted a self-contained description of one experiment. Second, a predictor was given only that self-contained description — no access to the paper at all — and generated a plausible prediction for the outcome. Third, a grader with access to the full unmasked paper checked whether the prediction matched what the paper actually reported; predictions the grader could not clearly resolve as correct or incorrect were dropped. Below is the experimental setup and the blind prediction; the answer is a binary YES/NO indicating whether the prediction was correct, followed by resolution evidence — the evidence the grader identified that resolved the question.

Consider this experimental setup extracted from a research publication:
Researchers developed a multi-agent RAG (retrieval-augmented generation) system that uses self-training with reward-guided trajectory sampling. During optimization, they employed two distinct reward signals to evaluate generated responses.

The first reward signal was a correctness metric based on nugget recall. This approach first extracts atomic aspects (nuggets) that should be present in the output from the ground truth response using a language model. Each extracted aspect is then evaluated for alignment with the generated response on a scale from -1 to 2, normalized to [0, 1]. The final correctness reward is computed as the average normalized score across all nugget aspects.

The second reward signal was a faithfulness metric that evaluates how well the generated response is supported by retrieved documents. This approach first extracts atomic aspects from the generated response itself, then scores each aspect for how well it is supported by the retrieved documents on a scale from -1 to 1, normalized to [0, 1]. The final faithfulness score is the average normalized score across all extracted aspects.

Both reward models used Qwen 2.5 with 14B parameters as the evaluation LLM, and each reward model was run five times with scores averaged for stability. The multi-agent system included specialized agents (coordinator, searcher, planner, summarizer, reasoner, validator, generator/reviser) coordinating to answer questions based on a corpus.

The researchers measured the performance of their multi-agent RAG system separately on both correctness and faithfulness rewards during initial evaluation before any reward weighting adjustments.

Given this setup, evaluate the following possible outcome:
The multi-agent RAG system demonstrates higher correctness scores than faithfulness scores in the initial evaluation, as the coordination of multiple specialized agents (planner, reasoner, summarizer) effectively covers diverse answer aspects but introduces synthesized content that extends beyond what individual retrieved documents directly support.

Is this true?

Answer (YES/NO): NO